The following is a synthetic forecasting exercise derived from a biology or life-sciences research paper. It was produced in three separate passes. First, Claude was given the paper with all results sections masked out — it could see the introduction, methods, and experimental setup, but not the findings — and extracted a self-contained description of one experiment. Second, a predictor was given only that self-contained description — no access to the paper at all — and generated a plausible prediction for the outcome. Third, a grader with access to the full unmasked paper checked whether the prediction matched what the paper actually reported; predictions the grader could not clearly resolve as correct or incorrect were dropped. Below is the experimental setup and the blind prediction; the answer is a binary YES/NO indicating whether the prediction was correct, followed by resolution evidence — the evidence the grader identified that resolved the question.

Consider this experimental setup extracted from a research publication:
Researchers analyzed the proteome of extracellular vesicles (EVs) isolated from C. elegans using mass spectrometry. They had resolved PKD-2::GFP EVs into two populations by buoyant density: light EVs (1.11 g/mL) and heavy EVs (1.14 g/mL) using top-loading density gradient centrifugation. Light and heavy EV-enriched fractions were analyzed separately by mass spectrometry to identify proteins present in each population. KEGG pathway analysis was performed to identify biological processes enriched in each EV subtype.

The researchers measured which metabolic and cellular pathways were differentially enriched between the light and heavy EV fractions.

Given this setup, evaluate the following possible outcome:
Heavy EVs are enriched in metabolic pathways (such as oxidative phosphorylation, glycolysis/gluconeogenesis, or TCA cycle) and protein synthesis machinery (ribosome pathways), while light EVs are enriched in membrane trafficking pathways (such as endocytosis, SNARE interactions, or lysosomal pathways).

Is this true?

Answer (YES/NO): NO